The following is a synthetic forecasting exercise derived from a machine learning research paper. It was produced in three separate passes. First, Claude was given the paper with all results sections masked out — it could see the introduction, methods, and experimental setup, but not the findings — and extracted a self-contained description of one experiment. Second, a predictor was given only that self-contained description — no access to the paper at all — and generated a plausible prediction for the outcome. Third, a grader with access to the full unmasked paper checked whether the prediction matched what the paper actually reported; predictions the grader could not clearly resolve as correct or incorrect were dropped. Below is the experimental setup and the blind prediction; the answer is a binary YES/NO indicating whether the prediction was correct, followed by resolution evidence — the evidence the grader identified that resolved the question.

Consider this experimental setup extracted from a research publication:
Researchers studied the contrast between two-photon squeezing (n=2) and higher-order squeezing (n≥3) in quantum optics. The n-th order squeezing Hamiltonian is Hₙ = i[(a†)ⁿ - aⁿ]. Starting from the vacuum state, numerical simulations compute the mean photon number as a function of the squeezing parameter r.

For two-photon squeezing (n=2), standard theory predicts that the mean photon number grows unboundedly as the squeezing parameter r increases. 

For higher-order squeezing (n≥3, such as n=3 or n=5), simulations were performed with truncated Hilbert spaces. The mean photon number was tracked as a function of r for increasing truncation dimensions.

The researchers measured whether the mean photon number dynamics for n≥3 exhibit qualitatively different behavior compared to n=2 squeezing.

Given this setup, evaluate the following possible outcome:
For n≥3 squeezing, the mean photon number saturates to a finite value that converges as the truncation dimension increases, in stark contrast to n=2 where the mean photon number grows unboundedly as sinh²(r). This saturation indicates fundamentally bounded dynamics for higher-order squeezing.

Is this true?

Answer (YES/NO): NO